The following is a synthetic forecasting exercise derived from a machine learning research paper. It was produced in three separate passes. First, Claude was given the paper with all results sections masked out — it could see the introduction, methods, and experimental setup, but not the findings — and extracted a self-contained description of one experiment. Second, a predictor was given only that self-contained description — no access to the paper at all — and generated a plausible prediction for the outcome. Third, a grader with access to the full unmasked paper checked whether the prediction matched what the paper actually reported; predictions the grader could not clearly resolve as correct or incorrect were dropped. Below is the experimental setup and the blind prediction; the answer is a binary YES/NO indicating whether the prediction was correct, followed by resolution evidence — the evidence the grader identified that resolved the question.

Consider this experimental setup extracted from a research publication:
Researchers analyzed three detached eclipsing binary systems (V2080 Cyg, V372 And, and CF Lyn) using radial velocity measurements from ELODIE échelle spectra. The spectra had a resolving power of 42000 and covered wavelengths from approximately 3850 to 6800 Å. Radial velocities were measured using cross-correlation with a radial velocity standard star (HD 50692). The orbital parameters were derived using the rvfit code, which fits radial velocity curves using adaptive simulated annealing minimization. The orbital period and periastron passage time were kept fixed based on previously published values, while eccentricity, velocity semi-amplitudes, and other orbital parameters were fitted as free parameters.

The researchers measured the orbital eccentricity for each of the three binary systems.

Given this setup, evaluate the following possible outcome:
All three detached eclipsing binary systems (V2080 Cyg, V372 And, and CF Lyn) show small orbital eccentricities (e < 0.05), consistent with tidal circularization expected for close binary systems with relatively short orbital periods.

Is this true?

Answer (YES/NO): YES